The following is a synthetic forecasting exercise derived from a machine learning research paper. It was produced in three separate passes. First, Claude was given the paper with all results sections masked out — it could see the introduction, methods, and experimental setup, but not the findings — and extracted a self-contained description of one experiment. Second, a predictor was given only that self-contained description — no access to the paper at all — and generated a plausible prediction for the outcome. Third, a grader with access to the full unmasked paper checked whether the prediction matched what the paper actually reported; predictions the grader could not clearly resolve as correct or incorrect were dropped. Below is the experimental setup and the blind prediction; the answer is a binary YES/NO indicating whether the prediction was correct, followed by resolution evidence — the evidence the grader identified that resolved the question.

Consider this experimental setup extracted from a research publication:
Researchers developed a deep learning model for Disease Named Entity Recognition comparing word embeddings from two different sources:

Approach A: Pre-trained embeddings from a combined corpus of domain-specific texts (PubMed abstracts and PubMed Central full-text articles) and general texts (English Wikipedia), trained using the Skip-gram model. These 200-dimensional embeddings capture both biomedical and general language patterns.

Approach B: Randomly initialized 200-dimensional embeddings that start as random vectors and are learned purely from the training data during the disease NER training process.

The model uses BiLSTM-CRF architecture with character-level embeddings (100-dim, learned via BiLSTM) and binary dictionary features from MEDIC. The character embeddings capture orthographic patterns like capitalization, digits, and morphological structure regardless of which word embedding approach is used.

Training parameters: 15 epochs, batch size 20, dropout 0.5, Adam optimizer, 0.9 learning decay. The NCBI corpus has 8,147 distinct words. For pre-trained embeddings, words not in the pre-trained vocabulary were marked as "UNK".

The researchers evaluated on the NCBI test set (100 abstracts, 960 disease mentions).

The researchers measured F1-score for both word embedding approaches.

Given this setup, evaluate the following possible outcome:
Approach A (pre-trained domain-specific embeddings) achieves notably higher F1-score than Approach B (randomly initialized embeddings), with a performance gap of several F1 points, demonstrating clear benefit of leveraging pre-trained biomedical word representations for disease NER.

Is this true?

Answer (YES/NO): NO